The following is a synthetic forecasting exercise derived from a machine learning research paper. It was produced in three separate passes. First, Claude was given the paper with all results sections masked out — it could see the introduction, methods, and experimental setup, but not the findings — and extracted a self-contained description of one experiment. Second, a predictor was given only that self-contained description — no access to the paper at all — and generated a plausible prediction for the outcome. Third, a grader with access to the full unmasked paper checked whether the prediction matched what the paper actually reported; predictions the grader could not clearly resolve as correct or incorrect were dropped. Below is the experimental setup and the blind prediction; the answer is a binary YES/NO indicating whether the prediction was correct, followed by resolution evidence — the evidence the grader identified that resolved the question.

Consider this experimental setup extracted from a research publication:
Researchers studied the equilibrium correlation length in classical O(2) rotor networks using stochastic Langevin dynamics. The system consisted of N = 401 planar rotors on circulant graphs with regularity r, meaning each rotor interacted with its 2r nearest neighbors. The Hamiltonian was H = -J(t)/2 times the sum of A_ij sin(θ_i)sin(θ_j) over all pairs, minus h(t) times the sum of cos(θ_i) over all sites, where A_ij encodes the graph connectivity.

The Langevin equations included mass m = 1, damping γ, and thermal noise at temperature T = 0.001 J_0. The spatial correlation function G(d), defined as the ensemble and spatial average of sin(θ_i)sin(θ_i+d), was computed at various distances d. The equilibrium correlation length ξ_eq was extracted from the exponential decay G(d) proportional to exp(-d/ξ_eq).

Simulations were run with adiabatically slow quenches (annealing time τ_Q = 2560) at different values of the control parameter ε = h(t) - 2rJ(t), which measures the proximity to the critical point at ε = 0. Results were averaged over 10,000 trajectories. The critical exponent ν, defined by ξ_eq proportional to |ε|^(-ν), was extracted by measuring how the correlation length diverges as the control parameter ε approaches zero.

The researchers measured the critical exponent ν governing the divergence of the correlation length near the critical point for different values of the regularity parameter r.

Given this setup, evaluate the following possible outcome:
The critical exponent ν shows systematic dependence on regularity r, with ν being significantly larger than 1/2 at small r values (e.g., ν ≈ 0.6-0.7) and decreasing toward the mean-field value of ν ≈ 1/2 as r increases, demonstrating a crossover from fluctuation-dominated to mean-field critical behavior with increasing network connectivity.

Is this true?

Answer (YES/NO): NO